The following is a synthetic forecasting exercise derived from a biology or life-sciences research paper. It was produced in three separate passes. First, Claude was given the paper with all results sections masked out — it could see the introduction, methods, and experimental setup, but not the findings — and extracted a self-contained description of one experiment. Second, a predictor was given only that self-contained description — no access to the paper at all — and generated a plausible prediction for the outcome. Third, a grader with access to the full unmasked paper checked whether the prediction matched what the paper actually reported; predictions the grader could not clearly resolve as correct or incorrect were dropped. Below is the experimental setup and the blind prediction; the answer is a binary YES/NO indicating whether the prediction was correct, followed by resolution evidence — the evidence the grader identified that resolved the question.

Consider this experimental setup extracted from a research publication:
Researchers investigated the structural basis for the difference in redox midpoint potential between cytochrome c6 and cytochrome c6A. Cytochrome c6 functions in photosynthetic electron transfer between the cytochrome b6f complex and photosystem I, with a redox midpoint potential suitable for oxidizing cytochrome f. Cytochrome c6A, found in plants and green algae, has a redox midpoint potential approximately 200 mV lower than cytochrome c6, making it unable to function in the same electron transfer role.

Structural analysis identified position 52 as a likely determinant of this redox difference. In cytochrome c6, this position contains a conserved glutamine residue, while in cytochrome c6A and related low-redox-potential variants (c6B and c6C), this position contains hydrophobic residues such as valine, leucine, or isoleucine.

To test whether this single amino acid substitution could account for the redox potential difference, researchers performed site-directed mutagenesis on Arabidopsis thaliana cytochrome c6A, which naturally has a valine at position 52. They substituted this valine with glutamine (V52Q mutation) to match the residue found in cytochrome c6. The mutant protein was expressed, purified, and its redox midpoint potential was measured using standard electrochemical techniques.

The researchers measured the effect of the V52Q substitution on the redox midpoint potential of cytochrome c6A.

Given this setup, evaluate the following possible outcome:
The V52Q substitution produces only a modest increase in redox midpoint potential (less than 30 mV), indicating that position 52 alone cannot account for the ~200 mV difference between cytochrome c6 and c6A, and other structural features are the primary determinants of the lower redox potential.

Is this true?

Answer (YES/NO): NO